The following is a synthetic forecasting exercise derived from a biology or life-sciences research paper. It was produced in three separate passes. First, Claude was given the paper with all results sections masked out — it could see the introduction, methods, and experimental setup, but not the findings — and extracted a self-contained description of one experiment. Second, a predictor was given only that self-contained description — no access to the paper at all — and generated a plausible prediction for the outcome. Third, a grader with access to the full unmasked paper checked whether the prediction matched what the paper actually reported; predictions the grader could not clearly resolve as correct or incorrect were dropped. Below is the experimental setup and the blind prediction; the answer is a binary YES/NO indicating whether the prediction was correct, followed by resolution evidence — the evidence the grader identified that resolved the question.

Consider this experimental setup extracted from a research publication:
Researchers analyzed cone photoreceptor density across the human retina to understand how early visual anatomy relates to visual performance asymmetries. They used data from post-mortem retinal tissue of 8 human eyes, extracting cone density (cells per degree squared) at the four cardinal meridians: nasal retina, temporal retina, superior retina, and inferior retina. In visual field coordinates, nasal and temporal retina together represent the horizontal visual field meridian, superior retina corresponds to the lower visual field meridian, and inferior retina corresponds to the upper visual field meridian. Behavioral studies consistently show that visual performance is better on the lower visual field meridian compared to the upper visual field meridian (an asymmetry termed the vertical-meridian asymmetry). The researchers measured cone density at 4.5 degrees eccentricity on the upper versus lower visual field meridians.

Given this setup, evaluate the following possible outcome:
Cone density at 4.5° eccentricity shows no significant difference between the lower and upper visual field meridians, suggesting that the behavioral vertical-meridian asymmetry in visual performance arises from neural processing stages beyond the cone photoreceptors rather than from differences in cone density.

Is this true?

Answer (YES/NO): NO